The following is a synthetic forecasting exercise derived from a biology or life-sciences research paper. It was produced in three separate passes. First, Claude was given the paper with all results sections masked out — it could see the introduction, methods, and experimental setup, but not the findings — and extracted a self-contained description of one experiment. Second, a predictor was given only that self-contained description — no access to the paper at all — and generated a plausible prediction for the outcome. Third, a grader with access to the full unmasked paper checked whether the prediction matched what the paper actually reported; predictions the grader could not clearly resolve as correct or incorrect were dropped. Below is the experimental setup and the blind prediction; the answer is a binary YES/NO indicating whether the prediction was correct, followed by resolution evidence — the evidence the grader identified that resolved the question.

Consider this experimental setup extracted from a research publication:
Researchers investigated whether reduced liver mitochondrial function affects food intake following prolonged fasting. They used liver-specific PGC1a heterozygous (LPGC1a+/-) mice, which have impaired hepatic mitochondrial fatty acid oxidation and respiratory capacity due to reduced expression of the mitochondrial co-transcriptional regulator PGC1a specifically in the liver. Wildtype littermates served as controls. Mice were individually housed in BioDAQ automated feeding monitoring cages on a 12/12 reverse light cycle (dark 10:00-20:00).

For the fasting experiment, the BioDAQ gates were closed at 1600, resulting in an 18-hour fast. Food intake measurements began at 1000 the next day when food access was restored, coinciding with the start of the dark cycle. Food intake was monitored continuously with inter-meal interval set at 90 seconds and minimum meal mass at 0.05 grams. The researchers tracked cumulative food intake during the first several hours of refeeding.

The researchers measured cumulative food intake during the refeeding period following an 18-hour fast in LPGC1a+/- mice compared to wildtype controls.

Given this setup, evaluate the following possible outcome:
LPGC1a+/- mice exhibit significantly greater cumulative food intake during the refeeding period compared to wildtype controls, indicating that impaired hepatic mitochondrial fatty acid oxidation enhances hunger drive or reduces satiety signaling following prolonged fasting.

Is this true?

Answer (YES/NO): YES